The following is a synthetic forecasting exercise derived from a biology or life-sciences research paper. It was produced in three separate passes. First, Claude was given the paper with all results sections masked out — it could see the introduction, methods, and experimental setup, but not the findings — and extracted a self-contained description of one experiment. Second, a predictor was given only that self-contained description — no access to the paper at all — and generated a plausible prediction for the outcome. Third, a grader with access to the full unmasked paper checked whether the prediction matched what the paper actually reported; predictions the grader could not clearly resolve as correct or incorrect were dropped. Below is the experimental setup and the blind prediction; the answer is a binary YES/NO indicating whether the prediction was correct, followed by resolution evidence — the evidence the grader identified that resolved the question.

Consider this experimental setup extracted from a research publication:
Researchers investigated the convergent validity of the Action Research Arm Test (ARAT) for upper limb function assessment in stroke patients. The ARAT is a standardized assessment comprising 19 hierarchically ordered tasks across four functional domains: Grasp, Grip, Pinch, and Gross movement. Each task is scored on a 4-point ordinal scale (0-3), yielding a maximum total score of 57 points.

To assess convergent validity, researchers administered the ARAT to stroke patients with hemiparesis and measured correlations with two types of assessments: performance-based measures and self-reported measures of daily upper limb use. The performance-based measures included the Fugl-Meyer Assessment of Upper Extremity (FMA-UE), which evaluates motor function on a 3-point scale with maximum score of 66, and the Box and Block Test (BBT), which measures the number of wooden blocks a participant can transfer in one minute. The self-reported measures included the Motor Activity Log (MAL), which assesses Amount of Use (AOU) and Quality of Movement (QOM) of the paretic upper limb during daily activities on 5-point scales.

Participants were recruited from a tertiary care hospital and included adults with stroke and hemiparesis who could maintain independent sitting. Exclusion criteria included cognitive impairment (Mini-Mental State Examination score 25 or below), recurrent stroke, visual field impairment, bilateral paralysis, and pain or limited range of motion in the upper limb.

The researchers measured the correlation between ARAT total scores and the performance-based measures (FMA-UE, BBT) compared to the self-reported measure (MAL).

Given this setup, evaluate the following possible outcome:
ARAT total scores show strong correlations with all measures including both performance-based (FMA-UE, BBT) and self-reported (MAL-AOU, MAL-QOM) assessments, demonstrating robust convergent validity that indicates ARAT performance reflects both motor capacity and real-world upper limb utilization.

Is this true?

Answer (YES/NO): NO